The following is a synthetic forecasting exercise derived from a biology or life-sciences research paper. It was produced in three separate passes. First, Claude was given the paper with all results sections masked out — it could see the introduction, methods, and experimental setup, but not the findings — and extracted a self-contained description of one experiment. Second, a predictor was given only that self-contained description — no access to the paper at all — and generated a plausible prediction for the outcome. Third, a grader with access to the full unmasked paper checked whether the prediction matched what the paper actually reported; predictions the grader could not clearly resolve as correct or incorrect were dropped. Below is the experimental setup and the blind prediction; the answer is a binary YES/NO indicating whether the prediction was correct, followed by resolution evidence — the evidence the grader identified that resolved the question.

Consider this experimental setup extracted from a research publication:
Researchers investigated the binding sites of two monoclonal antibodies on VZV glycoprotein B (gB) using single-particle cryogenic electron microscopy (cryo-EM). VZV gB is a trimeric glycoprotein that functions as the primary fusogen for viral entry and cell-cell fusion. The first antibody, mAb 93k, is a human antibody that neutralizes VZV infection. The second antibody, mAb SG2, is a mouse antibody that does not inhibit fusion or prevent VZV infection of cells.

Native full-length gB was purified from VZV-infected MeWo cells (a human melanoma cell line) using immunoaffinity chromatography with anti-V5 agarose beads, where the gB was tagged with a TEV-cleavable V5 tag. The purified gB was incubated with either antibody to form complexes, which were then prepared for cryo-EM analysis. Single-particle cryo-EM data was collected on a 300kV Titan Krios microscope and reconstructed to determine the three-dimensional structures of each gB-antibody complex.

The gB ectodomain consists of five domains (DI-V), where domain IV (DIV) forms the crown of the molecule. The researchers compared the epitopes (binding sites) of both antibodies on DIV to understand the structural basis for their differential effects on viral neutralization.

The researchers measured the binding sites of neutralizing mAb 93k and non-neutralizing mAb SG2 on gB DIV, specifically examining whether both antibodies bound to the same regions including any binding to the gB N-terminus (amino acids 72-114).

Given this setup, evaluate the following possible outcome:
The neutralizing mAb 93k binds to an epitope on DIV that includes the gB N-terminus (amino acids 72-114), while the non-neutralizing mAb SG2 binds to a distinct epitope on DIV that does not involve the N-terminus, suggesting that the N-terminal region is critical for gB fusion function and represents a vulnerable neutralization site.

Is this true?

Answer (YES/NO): NO